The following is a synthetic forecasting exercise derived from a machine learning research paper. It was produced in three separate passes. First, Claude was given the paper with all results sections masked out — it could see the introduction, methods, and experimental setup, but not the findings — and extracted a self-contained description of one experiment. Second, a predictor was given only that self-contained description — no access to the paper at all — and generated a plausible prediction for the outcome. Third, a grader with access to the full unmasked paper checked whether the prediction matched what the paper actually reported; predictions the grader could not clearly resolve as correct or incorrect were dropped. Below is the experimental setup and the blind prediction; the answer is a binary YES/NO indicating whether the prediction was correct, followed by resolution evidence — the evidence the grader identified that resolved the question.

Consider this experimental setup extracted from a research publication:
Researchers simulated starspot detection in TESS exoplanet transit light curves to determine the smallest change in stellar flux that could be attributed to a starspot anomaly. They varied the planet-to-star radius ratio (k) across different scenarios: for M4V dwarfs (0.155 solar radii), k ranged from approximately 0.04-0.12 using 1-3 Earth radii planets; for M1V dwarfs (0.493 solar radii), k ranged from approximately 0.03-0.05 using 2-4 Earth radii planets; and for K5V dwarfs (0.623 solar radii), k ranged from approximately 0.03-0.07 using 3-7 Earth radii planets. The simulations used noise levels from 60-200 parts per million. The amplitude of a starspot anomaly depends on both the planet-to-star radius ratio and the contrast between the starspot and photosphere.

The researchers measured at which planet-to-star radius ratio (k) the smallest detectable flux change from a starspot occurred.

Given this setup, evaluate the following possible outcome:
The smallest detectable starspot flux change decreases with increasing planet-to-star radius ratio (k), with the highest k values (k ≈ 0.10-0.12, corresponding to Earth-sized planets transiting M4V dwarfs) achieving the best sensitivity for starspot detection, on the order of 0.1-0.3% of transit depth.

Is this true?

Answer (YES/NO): NO